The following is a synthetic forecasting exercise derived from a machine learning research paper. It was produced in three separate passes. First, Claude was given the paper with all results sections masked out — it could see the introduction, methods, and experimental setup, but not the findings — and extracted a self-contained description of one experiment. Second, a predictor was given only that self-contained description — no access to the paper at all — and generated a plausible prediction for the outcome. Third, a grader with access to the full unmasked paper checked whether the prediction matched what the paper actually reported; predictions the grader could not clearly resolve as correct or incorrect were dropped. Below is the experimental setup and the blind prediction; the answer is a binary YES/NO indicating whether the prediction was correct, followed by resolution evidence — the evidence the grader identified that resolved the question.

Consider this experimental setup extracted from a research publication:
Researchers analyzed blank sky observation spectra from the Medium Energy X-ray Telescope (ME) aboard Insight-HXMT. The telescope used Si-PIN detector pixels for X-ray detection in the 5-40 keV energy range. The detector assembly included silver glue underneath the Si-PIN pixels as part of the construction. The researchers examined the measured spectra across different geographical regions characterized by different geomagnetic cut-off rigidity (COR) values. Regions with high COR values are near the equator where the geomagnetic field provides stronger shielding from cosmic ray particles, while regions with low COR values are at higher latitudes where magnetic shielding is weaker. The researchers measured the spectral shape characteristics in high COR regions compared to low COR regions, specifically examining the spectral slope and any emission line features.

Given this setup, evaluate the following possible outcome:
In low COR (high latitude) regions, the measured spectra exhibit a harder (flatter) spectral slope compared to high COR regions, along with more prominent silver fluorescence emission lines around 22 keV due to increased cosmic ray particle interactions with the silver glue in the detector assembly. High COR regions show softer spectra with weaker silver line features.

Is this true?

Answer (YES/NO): NO